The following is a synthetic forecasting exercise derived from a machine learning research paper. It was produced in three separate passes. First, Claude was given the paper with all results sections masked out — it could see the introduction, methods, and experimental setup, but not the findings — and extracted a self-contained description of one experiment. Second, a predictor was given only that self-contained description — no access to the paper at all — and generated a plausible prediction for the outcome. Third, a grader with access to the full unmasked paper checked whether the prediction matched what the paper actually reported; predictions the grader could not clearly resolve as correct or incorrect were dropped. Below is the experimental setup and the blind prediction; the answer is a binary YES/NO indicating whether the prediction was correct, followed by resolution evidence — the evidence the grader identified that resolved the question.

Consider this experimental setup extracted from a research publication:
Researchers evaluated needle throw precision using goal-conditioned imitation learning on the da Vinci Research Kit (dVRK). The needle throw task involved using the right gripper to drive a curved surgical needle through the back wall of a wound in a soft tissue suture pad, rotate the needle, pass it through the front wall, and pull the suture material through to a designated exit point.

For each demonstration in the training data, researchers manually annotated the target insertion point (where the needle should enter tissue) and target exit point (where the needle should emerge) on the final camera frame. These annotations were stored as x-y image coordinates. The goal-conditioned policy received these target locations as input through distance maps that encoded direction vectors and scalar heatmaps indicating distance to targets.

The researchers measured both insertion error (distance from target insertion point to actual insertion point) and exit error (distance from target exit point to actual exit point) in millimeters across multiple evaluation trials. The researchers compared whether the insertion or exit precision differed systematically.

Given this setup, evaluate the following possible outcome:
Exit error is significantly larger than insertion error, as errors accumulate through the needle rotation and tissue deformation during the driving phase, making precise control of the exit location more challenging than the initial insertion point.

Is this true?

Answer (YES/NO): YES